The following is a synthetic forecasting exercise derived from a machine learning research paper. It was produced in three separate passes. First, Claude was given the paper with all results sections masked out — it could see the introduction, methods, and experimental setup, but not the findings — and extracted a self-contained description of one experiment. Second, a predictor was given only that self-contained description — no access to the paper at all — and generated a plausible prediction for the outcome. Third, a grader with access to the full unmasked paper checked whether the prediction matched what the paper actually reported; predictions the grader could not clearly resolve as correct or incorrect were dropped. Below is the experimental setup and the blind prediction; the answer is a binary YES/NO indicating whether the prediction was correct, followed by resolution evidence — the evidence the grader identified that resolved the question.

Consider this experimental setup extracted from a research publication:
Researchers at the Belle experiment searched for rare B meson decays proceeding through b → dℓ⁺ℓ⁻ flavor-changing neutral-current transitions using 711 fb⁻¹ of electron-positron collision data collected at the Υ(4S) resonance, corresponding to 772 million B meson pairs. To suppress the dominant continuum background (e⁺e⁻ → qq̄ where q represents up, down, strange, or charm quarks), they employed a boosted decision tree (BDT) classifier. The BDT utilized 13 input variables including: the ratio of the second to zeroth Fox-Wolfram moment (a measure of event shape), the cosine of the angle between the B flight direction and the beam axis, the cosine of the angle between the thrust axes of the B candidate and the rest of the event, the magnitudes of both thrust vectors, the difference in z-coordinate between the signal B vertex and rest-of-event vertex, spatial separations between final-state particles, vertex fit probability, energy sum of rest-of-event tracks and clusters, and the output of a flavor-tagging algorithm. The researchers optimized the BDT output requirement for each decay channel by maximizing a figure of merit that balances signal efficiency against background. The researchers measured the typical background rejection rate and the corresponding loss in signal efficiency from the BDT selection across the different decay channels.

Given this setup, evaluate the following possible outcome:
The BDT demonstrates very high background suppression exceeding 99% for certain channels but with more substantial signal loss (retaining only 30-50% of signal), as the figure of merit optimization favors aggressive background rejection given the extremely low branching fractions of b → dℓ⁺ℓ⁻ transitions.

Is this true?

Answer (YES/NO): NO